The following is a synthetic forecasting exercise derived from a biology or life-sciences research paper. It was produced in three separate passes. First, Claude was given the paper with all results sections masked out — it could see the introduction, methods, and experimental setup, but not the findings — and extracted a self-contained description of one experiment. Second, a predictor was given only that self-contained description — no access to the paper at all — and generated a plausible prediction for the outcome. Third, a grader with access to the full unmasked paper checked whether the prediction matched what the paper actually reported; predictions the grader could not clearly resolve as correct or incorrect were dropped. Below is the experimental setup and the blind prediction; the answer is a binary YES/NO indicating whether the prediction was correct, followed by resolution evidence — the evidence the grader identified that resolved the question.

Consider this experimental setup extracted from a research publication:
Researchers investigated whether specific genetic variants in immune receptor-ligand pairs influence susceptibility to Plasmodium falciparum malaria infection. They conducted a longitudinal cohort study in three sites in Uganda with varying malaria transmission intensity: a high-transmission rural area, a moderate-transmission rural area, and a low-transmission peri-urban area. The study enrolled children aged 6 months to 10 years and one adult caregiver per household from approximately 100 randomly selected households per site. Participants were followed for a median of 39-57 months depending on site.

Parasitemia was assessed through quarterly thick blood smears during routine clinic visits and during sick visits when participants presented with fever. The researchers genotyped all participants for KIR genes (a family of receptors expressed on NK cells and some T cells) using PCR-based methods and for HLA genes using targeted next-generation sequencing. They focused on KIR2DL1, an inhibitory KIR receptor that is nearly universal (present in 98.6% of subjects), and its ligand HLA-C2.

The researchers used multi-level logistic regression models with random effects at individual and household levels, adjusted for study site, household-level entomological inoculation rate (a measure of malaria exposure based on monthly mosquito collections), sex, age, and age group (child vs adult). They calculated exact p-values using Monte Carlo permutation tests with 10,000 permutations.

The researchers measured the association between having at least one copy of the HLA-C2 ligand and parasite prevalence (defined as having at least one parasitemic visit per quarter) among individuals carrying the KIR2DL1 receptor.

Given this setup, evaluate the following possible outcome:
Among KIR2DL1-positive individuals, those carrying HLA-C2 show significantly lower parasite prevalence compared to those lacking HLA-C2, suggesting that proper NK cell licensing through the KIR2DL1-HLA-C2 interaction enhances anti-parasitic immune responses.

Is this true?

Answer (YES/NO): NO